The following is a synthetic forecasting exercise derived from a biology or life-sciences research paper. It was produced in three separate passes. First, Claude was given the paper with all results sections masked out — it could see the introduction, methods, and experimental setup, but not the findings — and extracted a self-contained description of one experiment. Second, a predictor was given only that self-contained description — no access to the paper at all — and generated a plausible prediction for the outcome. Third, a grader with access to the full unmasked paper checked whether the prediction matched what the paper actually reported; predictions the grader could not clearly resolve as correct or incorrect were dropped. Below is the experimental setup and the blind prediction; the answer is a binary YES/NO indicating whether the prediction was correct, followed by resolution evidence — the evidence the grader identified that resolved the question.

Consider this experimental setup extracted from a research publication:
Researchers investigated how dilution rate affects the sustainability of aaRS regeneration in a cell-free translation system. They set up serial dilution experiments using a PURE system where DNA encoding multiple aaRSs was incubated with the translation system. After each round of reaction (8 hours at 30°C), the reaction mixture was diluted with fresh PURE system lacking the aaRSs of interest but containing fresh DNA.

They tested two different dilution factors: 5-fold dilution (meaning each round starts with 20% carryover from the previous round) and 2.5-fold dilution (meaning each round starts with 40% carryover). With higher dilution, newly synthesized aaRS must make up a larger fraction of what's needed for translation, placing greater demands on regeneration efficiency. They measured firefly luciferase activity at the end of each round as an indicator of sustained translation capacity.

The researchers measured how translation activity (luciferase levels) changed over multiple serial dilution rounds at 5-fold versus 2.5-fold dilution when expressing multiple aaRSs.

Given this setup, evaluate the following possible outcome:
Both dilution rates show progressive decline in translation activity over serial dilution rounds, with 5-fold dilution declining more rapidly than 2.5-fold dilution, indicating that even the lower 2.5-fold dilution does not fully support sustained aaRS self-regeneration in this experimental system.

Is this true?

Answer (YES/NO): NO